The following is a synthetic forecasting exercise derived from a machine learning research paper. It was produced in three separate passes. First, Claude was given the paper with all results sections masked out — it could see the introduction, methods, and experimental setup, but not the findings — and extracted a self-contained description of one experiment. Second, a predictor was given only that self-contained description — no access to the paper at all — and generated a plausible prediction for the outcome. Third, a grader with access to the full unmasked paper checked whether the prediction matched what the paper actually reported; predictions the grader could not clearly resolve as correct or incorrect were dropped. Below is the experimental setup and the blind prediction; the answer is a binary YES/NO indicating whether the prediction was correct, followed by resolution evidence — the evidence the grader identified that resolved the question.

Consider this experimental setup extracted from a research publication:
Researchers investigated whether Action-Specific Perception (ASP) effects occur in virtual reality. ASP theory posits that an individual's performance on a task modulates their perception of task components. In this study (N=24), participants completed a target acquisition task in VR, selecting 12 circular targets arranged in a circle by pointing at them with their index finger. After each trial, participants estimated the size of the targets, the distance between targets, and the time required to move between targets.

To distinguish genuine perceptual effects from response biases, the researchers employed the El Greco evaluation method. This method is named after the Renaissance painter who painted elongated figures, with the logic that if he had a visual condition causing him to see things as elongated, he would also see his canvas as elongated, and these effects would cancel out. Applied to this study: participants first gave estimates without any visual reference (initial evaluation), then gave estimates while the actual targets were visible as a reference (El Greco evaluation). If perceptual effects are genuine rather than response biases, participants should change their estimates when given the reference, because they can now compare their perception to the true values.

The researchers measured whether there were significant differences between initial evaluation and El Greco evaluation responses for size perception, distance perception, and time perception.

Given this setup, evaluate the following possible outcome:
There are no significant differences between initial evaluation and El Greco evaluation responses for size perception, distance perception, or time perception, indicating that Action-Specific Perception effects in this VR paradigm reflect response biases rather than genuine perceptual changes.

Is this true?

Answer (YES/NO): NO